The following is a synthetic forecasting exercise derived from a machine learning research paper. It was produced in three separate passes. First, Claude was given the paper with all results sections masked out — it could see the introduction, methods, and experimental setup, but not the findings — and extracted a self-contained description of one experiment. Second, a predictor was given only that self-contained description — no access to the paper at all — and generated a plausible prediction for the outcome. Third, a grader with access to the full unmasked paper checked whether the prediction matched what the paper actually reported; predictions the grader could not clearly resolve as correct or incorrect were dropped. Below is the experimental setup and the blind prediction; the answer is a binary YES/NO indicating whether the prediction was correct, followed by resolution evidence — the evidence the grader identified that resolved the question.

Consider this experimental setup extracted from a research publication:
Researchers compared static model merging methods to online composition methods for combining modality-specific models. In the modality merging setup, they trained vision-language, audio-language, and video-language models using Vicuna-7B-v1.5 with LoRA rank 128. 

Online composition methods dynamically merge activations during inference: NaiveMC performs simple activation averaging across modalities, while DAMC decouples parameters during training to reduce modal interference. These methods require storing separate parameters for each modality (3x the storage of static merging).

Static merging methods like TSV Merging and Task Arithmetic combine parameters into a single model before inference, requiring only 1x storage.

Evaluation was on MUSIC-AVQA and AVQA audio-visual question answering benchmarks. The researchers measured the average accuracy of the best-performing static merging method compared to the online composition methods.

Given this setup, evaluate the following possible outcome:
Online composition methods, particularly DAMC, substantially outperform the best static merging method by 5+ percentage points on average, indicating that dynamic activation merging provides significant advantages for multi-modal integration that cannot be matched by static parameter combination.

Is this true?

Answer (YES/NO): NO